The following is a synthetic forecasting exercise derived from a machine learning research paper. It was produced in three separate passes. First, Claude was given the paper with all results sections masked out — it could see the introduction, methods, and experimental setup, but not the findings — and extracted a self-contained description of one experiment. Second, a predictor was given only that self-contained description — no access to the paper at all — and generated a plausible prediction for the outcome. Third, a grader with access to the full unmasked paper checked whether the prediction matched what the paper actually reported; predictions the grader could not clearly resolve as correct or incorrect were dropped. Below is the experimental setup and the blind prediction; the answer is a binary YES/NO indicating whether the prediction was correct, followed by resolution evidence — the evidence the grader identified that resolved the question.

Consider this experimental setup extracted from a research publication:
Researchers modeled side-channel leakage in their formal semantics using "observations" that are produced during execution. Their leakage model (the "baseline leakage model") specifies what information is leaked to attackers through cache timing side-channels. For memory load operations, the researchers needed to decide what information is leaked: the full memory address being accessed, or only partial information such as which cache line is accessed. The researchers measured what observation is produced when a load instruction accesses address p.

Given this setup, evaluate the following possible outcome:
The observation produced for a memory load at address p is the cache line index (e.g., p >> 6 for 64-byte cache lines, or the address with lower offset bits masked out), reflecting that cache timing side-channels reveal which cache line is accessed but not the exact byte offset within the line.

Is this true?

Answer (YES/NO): NO